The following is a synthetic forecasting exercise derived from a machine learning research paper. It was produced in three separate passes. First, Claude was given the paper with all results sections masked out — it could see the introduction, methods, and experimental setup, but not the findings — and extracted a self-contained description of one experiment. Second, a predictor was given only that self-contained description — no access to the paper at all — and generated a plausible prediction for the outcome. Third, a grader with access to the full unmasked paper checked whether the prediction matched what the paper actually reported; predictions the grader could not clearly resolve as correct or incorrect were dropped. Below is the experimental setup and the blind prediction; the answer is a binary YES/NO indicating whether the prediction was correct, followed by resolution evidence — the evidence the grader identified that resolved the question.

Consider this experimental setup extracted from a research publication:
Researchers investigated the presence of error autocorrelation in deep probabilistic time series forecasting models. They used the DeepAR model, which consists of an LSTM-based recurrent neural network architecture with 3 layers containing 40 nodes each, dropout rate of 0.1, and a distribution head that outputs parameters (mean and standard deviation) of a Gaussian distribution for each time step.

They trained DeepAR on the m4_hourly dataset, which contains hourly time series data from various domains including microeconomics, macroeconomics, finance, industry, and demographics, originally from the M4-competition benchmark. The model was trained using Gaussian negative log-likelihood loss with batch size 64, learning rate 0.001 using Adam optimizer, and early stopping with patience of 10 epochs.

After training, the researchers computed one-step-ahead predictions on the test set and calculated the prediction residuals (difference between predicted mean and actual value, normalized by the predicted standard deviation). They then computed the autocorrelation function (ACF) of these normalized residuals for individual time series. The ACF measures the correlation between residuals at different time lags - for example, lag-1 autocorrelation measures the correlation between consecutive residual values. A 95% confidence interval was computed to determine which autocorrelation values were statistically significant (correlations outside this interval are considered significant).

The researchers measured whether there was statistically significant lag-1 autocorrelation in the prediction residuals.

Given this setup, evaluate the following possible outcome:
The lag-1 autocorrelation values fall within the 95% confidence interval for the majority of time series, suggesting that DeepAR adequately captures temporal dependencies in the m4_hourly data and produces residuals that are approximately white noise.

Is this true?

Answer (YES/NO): NO